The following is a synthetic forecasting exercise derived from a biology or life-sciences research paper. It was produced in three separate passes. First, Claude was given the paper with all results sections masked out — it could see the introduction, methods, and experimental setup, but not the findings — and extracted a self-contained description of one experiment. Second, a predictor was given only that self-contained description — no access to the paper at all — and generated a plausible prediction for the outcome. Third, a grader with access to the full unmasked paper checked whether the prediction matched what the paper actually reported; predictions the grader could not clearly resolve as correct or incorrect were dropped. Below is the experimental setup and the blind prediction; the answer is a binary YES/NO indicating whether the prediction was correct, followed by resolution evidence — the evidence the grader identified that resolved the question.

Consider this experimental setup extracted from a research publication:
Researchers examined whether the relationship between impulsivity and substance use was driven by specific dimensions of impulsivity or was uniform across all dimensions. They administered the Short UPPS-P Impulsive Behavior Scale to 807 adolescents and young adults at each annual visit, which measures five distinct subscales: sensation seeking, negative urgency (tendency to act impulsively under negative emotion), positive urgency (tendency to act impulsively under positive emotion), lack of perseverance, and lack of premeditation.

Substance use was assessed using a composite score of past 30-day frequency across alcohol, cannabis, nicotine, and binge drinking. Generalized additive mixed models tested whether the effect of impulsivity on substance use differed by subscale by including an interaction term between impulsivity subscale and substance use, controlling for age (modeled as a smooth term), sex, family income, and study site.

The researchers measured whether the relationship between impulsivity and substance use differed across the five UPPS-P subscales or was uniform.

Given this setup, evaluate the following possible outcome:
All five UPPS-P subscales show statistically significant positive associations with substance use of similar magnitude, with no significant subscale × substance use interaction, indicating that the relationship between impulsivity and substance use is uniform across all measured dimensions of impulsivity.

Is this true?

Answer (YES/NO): YES